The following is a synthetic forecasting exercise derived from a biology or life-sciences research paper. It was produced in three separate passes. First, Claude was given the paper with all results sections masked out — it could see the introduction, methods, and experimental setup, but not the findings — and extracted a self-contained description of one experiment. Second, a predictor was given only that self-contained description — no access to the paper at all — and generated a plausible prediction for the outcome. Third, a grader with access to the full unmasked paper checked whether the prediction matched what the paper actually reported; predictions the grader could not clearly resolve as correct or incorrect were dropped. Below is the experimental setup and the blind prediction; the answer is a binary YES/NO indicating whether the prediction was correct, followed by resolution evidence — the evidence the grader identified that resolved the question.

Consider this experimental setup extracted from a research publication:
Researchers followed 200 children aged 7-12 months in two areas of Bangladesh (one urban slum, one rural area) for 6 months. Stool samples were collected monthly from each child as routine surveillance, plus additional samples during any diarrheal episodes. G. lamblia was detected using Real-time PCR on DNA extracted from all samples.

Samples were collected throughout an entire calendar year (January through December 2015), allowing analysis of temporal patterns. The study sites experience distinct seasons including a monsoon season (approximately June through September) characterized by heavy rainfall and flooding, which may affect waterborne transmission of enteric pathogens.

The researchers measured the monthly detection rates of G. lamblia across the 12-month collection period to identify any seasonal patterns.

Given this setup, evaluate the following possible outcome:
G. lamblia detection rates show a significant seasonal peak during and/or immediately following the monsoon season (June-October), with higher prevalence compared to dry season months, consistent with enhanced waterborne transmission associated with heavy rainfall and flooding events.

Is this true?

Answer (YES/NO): NO